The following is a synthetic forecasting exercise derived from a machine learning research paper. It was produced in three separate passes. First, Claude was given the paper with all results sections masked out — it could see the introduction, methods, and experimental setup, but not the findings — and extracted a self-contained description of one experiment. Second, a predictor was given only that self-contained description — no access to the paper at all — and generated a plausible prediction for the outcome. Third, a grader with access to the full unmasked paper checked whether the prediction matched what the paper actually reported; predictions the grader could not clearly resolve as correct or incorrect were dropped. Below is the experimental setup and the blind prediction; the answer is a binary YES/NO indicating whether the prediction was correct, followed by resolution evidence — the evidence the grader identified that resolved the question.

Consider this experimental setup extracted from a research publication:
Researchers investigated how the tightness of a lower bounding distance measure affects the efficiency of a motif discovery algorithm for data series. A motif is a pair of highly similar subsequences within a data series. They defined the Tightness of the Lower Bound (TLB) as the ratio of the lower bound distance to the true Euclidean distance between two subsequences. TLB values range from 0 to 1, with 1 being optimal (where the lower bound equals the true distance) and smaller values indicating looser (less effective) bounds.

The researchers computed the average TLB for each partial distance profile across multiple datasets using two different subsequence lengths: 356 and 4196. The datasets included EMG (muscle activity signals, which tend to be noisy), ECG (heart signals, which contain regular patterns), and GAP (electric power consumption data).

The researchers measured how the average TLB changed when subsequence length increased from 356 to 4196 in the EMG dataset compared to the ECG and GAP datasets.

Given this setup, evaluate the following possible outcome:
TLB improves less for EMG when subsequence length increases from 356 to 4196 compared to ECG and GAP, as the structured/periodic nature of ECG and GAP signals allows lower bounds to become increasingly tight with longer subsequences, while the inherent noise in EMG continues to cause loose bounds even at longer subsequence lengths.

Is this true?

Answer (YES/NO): NO